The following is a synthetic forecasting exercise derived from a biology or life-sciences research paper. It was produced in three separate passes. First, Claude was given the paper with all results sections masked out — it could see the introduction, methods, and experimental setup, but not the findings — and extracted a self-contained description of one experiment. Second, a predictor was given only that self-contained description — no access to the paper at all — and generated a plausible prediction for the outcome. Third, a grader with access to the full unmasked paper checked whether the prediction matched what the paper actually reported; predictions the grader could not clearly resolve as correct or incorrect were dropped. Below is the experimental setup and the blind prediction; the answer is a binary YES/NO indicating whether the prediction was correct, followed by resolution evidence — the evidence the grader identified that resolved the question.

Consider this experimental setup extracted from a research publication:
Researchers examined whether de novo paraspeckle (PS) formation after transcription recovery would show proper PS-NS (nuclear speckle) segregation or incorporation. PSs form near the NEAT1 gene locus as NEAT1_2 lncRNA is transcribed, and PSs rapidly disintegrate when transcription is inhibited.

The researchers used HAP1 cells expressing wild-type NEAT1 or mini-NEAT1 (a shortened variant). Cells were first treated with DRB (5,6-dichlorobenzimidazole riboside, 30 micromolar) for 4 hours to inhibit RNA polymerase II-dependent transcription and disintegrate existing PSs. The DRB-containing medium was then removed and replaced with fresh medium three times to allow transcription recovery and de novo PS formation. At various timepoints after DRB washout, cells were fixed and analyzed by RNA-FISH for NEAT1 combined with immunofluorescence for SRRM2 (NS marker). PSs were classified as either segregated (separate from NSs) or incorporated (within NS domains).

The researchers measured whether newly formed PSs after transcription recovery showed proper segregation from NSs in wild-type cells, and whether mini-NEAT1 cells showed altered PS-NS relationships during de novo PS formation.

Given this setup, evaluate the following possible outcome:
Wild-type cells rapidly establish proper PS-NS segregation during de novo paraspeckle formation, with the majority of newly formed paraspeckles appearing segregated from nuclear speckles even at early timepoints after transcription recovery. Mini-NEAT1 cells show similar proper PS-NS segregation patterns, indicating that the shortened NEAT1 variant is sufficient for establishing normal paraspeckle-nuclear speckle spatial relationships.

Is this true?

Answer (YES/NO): NO